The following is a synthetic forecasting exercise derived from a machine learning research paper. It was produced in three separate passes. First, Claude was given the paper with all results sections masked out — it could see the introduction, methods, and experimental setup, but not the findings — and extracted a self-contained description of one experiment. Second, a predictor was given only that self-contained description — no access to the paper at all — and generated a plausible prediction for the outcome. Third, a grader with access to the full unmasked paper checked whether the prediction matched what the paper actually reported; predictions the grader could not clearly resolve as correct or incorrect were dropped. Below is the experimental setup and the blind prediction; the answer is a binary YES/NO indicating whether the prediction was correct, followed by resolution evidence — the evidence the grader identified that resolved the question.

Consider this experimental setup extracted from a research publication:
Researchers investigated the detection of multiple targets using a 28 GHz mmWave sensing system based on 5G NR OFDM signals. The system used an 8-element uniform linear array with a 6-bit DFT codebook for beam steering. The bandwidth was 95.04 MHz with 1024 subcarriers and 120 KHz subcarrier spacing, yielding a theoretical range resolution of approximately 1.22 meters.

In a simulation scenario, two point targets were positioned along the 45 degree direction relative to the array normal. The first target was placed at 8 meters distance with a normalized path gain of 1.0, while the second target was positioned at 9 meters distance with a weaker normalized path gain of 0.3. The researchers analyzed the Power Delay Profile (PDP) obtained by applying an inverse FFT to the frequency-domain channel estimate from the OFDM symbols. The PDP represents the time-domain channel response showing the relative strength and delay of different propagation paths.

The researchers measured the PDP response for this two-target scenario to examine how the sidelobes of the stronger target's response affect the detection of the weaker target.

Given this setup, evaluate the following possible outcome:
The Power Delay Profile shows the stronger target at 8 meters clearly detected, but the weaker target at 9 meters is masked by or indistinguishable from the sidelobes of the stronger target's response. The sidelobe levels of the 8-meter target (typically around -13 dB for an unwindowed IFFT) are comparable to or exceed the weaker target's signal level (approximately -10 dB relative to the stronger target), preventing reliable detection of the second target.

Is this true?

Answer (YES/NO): YES